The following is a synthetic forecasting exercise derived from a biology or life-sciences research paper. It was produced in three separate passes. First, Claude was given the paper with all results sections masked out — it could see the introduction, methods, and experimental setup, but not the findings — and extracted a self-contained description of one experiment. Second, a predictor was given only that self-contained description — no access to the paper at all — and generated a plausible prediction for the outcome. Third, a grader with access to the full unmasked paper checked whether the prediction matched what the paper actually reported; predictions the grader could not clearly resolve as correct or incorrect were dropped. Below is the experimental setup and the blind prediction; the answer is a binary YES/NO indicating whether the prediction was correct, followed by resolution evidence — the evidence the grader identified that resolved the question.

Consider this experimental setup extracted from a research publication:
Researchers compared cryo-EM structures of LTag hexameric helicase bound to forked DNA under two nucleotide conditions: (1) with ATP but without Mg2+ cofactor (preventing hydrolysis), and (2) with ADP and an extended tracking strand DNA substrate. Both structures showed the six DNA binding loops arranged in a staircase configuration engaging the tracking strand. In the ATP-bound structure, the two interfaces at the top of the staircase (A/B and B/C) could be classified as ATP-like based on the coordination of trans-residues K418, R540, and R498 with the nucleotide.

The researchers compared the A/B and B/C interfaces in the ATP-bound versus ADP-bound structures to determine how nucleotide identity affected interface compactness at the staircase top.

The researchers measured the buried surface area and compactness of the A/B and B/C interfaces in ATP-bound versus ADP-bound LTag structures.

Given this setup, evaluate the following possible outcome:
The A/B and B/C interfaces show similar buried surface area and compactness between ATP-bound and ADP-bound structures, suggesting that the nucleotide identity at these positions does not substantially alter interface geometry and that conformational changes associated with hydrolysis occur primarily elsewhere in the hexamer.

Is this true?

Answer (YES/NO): NO